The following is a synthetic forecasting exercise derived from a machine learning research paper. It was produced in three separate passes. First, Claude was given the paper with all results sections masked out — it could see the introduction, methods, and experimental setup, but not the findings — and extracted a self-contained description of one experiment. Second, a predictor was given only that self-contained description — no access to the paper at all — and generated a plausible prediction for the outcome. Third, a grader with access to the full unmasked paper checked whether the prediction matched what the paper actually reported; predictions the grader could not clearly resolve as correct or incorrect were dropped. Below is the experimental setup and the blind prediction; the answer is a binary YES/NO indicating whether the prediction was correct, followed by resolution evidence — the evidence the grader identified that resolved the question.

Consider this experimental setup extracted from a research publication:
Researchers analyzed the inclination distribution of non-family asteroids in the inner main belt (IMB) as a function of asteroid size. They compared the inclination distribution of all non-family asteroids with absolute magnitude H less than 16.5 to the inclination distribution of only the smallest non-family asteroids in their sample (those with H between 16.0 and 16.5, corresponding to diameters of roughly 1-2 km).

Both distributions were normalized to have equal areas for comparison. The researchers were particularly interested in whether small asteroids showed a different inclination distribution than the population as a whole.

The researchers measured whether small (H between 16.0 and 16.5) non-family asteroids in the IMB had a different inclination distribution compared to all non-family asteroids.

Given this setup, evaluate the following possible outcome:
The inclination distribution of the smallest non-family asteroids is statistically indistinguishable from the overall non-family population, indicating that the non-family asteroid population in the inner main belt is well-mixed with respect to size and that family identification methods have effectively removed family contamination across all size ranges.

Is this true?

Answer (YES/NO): NO